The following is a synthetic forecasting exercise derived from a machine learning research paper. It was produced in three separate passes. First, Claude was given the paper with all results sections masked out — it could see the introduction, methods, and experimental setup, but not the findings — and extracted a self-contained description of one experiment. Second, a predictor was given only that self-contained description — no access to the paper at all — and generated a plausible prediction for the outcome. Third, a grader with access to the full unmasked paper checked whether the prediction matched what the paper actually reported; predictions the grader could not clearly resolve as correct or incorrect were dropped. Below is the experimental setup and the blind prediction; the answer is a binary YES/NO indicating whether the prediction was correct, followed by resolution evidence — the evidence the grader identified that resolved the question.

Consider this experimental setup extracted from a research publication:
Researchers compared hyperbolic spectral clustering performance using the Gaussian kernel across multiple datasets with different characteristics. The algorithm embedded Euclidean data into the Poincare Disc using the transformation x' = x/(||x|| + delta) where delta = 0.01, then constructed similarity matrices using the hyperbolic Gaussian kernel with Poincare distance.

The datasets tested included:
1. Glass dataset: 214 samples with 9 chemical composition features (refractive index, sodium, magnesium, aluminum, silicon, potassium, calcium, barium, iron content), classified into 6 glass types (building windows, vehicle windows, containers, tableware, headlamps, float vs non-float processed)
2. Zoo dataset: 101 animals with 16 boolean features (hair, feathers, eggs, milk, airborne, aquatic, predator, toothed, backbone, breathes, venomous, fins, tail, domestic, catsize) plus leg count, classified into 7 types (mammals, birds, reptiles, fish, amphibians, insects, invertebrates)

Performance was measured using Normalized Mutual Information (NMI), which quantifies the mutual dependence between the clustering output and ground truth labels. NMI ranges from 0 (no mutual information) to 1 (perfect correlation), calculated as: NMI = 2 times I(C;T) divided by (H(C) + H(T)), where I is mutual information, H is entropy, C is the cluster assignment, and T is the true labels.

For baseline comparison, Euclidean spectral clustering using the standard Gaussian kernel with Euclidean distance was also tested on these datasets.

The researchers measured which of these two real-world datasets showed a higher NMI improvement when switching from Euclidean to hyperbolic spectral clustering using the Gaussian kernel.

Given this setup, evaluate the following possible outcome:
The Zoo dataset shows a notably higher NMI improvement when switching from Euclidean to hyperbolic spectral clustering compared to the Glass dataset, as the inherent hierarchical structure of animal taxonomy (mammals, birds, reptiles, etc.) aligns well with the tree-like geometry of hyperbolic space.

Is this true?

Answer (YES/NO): NO